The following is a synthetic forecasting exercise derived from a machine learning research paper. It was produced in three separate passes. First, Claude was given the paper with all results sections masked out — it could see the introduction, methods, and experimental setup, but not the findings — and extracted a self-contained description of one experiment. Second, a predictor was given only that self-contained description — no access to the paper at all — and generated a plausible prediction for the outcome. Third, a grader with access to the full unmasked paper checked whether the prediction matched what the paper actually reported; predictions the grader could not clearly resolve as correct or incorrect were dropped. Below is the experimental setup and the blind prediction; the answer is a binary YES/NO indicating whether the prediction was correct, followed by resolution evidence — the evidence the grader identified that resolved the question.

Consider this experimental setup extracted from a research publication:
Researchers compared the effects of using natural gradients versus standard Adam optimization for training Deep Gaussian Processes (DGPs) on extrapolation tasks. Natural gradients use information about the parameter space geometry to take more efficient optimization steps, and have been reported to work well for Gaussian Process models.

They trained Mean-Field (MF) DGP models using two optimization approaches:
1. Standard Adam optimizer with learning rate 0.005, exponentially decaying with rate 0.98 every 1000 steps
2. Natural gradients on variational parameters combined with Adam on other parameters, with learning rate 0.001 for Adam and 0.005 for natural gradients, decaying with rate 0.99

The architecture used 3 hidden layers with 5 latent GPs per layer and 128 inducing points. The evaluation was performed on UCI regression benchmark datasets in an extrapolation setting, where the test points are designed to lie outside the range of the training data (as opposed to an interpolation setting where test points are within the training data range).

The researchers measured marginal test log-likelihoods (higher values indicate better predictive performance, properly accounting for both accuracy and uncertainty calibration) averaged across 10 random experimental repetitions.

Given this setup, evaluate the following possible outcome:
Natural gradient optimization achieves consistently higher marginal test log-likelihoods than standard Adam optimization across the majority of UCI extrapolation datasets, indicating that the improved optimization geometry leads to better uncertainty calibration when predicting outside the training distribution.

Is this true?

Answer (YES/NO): NO